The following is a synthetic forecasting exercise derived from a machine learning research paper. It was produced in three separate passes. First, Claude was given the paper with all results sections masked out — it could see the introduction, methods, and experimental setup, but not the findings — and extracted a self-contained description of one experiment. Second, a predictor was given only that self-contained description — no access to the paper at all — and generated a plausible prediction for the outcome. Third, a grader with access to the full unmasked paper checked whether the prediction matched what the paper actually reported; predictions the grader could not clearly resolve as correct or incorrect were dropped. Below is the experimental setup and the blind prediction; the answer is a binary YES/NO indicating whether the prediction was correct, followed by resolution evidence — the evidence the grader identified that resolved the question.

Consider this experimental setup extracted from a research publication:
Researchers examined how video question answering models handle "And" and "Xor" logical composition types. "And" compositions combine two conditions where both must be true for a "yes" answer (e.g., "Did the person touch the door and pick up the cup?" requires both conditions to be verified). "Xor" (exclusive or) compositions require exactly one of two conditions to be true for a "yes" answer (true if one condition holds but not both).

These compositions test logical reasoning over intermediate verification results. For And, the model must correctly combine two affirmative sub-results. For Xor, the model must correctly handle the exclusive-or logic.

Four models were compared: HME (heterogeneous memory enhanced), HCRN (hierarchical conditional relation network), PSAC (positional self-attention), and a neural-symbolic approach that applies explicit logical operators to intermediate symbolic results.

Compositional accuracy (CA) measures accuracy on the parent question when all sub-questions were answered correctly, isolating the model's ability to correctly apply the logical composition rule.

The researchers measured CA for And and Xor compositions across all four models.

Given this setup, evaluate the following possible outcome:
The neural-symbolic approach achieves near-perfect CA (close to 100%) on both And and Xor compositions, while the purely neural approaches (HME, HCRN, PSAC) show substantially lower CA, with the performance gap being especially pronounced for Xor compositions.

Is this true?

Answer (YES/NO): NO